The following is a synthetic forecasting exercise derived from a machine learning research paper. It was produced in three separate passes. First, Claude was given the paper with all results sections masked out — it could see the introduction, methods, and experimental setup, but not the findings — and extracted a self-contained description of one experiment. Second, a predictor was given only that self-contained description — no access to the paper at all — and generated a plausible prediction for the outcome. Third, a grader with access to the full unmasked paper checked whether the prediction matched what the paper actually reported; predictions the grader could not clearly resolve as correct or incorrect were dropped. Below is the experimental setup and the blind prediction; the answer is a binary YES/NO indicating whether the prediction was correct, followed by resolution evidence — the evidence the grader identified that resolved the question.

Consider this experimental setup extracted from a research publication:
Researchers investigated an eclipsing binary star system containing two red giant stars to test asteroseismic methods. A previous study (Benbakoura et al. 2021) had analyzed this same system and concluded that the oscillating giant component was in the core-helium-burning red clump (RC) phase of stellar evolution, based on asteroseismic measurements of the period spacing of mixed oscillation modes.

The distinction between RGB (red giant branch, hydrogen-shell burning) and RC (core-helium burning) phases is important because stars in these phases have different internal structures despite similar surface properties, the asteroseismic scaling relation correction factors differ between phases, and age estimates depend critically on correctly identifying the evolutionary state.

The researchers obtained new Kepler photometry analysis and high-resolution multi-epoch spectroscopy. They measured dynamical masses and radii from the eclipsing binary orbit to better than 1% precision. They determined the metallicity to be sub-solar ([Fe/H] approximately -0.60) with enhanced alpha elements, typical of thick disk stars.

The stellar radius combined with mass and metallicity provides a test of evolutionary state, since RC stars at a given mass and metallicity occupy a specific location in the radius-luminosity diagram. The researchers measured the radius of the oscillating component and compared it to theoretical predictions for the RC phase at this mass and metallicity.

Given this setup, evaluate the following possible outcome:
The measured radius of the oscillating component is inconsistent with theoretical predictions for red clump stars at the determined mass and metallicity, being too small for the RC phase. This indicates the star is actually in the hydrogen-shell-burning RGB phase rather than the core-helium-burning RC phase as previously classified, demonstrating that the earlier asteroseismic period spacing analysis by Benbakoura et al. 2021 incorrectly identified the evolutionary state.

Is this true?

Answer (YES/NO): YES